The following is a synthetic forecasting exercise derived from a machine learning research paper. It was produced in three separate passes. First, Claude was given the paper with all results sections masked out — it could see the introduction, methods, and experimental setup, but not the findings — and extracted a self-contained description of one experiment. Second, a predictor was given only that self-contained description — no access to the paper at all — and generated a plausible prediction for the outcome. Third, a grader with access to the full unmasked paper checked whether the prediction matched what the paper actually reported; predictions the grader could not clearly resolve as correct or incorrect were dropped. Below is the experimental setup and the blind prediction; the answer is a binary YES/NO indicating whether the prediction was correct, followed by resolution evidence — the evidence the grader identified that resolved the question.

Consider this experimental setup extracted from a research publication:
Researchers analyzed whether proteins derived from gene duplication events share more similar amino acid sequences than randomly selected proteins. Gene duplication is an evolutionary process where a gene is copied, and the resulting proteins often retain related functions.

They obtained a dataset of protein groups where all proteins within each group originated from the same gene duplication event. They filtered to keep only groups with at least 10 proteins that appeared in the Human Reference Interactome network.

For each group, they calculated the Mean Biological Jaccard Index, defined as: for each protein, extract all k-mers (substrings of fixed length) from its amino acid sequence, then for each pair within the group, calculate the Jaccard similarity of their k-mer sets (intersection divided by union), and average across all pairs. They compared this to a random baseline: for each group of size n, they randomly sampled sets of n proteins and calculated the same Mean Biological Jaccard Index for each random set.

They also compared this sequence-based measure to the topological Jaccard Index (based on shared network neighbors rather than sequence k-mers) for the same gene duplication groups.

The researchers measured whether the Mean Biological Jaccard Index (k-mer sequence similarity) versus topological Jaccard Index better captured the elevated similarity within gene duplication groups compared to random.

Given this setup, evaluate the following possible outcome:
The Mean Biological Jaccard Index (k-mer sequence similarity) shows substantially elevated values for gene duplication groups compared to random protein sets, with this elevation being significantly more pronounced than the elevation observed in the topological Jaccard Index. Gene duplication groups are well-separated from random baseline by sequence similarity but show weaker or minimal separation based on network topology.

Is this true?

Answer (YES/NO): NO